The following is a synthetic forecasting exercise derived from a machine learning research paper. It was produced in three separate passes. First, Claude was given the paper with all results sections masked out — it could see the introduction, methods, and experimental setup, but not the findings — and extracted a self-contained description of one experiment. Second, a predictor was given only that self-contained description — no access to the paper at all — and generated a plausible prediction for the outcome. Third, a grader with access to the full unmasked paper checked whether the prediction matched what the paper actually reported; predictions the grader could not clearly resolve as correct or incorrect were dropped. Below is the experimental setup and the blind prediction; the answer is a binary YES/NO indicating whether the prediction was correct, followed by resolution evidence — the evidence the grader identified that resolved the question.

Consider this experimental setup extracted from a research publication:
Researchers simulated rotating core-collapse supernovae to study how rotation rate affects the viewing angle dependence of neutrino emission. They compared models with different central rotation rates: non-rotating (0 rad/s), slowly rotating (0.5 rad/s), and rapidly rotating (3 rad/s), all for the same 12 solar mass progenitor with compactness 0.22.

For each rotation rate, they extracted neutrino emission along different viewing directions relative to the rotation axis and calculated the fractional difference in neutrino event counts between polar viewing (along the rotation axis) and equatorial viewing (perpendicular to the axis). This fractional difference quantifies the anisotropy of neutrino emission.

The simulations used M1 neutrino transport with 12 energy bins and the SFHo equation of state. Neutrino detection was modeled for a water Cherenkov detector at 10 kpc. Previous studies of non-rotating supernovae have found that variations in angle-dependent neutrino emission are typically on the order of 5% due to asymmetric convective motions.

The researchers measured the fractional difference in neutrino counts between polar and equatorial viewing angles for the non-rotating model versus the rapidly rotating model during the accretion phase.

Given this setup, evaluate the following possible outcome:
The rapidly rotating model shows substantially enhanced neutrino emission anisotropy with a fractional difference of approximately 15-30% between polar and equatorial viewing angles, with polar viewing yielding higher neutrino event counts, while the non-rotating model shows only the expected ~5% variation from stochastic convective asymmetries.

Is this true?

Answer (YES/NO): NO